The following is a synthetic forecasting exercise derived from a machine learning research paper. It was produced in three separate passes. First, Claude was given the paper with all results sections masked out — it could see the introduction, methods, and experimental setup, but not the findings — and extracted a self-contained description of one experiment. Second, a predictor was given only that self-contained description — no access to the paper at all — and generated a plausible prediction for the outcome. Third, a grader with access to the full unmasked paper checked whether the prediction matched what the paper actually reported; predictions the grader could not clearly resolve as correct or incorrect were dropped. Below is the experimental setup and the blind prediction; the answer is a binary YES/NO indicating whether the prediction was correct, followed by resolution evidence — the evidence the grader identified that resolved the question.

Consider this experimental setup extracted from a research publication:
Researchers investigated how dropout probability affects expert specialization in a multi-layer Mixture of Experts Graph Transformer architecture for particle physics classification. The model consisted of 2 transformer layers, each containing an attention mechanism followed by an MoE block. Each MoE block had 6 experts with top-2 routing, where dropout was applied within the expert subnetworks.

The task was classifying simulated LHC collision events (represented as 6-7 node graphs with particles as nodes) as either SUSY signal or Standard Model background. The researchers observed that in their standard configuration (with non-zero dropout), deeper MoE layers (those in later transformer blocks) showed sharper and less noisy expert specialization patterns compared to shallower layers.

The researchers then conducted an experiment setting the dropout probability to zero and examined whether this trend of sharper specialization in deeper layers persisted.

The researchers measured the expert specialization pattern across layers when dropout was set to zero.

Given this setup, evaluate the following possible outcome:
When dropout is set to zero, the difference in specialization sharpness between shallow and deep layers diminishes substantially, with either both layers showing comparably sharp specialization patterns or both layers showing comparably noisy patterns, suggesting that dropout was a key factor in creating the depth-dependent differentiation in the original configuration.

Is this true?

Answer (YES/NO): NO